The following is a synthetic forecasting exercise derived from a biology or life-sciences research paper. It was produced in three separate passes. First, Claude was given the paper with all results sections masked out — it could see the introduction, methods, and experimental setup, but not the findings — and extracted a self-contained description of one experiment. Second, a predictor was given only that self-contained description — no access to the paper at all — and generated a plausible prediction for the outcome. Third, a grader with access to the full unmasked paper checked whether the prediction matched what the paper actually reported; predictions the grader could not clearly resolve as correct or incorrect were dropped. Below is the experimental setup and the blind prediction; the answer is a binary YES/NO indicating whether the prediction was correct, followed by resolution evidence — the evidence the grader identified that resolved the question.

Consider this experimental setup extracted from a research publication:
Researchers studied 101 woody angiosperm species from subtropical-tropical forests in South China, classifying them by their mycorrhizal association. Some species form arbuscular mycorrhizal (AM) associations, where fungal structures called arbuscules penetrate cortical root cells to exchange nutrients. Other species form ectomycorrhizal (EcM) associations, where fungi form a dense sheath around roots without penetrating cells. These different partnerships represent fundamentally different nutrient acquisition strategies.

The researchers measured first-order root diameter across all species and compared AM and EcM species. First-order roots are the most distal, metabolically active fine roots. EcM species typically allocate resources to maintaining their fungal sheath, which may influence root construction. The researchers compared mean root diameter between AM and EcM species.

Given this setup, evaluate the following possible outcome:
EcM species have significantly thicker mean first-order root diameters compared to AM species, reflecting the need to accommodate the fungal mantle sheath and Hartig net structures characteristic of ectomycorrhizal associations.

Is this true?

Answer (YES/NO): NO